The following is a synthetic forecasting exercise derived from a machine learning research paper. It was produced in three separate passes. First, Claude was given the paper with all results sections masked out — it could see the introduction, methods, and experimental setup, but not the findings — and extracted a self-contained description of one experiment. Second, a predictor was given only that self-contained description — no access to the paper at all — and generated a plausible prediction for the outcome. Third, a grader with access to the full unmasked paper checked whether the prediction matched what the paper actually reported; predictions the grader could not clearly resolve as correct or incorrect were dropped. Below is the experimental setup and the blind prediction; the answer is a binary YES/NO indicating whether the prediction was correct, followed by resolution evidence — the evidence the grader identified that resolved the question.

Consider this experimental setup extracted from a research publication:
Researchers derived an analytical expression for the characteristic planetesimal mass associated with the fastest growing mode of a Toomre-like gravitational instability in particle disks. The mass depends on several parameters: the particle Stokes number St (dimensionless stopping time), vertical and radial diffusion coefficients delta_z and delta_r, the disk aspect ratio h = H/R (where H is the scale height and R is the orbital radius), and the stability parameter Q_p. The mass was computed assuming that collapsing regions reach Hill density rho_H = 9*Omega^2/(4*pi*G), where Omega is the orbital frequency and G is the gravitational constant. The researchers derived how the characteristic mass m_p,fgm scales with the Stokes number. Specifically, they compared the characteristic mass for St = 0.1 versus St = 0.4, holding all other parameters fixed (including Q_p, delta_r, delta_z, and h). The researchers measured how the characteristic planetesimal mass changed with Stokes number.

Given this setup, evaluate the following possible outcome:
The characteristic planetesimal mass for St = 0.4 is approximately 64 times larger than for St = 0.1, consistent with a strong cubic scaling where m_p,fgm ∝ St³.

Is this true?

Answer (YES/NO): NO